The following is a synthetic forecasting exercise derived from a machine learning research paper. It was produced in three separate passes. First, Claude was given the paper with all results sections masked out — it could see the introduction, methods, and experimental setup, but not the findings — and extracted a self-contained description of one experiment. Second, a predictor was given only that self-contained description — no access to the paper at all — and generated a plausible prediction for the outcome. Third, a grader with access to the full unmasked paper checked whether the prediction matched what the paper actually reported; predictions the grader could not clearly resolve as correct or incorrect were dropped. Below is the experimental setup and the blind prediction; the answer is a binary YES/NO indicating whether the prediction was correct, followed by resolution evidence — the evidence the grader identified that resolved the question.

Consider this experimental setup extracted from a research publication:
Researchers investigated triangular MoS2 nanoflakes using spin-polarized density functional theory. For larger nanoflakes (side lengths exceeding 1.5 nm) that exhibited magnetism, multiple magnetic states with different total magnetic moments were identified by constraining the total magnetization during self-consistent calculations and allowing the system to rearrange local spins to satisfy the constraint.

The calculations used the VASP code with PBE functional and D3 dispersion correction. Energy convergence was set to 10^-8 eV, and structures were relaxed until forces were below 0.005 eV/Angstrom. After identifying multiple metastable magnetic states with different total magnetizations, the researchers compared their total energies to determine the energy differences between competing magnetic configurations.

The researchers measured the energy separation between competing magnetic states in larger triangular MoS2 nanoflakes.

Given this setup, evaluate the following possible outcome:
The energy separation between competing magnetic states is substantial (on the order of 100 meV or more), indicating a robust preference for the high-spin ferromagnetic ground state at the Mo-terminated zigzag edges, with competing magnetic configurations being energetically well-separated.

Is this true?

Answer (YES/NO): NO